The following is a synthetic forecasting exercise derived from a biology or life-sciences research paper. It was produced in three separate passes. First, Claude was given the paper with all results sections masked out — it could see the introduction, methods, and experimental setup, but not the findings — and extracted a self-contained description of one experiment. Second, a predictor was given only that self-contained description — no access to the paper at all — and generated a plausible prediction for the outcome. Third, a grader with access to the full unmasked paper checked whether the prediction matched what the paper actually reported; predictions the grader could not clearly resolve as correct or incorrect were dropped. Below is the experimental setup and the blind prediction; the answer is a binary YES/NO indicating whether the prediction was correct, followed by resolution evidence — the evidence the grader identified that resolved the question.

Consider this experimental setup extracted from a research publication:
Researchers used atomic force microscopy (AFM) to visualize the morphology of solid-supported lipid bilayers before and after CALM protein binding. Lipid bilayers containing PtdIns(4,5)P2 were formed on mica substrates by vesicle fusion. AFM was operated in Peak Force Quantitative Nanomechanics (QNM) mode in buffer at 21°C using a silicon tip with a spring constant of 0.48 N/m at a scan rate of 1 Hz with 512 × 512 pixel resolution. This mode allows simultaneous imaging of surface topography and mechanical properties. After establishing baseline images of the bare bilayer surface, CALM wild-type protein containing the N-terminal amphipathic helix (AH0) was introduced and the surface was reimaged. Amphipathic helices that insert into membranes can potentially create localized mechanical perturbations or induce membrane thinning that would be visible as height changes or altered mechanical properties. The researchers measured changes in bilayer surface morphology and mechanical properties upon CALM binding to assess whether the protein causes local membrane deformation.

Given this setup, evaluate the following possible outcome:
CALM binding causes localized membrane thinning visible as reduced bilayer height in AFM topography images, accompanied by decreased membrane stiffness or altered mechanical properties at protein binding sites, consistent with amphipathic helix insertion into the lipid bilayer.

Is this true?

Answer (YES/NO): NO